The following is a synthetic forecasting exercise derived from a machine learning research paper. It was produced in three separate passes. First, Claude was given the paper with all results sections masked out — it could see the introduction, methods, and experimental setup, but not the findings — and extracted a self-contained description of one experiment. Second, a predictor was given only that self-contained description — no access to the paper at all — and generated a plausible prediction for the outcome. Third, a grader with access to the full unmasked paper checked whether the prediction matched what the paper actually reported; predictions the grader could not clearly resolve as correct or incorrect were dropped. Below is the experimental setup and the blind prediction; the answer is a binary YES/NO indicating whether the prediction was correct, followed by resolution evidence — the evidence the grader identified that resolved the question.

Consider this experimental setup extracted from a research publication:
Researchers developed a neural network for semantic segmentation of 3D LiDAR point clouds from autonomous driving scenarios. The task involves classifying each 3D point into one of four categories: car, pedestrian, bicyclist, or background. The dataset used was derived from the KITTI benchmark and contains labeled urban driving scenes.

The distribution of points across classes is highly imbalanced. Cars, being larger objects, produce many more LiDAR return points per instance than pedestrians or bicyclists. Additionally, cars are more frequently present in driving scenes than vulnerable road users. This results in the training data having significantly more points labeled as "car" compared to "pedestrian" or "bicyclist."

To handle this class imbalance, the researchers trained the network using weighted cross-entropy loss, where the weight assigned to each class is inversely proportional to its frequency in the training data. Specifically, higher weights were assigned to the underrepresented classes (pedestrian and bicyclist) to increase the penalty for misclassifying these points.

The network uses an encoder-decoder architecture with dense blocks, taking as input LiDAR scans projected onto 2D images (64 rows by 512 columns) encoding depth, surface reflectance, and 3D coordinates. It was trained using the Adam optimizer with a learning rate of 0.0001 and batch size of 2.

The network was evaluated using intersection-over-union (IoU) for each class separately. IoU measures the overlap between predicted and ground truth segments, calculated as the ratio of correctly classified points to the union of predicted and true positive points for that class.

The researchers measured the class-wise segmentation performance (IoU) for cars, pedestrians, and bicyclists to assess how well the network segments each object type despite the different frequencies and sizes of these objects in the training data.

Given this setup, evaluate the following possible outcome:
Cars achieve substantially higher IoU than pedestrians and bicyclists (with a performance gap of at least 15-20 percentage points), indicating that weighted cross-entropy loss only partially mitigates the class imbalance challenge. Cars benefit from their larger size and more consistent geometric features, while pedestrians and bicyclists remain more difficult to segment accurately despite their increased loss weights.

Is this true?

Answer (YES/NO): YES